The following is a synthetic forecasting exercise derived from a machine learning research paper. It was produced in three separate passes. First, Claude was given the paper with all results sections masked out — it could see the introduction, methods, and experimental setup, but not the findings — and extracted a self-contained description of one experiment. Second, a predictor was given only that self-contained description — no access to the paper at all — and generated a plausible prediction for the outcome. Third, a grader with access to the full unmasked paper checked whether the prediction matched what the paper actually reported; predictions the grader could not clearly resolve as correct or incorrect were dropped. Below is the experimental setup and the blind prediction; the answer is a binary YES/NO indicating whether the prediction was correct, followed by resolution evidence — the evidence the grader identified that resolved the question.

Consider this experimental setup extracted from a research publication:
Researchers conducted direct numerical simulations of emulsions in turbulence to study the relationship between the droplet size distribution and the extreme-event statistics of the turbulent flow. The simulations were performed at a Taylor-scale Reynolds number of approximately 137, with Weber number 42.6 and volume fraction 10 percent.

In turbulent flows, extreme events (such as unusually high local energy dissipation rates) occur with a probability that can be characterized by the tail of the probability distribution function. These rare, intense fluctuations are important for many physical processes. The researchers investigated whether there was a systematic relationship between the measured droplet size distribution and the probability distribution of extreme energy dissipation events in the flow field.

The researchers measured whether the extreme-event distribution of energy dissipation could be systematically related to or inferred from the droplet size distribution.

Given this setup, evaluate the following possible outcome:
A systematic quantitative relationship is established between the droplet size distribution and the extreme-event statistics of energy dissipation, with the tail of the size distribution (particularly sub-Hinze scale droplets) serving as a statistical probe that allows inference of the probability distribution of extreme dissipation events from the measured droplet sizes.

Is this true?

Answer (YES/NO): YES